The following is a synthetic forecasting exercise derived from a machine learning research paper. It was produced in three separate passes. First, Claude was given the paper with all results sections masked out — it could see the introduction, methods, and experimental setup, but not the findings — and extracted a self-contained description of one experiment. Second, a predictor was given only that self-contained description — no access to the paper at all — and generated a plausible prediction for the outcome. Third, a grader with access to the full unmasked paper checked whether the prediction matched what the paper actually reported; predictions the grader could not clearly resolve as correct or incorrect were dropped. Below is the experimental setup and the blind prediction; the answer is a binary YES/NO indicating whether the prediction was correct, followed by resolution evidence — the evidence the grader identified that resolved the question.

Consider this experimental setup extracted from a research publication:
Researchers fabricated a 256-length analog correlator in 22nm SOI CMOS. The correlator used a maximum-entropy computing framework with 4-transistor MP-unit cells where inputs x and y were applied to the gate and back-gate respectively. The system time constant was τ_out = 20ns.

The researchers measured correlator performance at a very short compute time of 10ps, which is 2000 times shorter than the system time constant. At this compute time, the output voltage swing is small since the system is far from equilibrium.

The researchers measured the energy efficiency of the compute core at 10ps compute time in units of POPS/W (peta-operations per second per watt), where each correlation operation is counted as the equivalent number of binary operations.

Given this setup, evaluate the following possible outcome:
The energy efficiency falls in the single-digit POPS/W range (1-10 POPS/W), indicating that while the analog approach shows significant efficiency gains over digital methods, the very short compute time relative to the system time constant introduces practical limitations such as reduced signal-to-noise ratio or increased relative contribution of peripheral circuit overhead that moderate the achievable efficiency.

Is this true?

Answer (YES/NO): NO